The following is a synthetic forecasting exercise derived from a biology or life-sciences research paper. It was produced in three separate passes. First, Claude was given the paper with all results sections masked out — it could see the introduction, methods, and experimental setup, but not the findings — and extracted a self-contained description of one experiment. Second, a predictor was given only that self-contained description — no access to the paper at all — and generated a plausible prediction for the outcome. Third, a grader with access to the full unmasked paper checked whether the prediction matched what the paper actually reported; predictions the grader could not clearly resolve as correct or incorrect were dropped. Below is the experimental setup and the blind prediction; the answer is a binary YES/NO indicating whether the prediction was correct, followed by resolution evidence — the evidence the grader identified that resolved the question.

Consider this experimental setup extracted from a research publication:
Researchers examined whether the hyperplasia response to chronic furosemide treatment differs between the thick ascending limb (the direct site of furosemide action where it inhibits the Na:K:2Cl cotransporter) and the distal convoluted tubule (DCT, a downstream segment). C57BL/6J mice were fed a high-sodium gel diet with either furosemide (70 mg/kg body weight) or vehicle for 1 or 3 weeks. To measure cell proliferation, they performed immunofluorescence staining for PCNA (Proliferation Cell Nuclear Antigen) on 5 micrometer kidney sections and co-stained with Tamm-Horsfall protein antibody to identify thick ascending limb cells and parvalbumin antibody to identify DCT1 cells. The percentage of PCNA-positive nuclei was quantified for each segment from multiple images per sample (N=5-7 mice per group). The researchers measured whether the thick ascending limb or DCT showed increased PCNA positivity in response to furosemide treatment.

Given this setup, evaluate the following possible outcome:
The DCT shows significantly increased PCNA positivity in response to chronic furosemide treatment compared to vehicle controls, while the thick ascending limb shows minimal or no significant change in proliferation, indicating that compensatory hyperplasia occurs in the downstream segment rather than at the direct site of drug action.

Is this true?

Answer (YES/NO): YES